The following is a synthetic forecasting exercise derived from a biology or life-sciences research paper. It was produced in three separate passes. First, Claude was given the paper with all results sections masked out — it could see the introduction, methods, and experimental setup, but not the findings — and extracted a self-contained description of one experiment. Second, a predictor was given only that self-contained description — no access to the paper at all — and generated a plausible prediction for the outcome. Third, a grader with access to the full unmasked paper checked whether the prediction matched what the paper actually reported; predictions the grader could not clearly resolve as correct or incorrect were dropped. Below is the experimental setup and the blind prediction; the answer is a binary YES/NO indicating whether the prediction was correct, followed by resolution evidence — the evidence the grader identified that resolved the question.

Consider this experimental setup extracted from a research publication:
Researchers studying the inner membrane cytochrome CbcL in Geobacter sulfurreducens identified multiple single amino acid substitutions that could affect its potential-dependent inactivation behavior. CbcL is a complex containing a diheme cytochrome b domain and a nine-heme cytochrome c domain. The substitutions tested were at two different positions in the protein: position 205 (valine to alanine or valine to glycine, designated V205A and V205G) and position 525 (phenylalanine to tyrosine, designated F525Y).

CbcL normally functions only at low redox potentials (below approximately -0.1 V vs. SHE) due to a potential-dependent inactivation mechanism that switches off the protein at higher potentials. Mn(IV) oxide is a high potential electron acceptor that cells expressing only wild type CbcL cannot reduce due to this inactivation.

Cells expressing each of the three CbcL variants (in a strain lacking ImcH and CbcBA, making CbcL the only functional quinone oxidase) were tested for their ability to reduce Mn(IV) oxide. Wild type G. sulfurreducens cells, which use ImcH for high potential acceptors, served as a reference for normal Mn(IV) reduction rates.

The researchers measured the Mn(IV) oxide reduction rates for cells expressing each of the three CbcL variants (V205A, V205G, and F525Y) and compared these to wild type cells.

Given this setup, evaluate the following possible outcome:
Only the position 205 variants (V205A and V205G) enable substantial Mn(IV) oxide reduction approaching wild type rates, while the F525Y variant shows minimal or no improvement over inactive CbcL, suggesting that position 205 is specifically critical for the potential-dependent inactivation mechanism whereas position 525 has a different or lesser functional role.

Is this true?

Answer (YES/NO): NO